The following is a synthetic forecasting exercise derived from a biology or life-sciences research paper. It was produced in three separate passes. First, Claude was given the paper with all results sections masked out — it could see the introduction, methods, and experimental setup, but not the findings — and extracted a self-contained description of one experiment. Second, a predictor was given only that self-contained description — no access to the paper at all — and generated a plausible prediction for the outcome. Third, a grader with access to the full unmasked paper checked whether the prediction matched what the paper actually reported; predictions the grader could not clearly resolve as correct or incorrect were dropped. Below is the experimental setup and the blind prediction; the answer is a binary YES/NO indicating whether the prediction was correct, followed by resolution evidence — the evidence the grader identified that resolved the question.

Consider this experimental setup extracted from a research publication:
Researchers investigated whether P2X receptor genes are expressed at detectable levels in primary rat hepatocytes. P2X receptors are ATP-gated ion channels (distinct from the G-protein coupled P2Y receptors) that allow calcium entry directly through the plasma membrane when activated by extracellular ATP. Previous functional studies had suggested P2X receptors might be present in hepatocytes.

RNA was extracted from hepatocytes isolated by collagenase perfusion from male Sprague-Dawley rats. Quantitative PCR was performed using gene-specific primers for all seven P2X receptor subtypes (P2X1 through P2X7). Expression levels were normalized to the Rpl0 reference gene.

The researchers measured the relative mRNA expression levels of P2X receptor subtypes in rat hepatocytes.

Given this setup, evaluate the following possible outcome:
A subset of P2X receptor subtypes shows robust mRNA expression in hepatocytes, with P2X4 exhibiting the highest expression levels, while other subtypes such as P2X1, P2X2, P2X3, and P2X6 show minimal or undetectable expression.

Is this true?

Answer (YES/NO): NO